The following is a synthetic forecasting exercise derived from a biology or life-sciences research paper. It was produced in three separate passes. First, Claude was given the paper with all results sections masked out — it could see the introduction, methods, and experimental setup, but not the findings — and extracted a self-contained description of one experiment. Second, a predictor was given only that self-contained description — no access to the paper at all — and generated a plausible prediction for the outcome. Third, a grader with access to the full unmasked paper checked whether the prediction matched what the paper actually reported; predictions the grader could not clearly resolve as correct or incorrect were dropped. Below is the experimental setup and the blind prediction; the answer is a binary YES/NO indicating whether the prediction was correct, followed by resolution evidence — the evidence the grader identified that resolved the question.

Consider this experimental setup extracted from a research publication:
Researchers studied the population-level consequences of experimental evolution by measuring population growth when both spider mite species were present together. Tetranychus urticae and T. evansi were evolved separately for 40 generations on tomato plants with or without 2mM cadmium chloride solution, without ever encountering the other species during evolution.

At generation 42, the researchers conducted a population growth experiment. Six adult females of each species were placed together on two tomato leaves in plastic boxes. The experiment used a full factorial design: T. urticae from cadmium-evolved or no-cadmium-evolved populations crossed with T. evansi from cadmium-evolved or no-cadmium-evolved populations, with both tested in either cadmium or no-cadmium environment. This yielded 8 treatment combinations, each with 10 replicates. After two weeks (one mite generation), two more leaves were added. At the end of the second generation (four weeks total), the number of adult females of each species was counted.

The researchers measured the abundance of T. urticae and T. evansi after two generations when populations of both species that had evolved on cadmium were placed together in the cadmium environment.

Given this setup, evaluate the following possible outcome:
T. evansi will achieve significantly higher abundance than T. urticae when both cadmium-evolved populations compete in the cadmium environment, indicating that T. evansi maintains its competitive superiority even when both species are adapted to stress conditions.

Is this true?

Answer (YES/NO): NO